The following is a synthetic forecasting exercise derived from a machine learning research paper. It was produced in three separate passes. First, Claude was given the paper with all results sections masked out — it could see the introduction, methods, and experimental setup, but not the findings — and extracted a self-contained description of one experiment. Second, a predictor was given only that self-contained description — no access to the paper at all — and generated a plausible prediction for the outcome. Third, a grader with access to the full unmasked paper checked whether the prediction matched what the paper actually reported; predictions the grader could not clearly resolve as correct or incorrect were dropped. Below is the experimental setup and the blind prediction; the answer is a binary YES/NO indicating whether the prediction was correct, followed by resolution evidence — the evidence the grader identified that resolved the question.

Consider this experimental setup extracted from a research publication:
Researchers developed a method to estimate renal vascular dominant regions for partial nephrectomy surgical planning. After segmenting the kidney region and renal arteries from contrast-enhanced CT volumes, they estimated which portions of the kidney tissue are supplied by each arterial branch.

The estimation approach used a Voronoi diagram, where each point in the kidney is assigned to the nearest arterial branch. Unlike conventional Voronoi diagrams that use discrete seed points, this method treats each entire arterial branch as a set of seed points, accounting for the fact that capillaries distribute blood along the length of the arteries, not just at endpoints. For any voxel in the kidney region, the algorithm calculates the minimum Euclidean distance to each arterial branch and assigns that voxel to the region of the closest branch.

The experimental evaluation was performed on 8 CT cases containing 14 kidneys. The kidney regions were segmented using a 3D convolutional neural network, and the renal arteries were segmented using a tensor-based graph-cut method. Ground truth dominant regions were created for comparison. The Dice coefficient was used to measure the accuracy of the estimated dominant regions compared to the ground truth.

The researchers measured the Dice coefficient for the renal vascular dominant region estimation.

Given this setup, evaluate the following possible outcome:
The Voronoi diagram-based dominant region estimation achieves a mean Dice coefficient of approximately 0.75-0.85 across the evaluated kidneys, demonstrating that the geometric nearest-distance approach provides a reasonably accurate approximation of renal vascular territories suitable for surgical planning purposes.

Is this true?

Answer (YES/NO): YES